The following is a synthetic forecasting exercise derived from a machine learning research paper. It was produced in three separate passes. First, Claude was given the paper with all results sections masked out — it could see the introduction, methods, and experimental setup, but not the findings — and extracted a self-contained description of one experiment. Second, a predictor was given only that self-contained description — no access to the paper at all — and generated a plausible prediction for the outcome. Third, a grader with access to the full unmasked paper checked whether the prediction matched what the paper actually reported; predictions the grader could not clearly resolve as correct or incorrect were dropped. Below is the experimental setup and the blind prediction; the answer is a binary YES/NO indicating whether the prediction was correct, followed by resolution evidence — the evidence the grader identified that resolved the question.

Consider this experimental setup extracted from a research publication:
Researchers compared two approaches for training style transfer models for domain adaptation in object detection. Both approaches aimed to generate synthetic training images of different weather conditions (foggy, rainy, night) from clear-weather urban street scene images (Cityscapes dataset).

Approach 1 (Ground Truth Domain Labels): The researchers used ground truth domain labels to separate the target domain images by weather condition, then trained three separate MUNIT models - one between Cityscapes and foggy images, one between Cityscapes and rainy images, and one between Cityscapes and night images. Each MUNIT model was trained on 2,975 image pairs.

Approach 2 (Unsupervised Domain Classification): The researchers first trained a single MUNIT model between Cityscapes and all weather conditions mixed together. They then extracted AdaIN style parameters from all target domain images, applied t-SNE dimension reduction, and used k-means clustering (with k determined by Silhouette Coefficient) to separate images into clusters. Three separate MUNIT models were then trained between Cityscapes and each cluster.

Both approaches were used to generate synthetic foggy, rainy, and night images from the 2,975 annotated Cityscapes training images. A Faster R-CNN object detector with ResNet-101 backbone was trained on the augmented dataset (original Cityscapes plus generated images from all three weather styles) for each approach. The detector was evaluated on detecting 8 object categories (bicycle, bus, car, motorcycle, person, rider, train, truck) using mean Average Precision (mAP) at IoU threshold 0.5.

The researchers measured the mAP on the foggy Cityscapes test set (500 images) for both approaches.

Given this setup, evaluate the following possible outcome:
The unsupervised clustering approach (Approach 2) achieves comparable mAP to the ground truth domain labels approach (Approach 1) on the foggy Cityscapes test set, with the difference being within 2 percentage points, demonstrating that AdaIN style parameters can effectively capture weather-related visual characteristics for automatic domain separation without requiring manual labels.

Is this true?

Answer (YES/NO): NO